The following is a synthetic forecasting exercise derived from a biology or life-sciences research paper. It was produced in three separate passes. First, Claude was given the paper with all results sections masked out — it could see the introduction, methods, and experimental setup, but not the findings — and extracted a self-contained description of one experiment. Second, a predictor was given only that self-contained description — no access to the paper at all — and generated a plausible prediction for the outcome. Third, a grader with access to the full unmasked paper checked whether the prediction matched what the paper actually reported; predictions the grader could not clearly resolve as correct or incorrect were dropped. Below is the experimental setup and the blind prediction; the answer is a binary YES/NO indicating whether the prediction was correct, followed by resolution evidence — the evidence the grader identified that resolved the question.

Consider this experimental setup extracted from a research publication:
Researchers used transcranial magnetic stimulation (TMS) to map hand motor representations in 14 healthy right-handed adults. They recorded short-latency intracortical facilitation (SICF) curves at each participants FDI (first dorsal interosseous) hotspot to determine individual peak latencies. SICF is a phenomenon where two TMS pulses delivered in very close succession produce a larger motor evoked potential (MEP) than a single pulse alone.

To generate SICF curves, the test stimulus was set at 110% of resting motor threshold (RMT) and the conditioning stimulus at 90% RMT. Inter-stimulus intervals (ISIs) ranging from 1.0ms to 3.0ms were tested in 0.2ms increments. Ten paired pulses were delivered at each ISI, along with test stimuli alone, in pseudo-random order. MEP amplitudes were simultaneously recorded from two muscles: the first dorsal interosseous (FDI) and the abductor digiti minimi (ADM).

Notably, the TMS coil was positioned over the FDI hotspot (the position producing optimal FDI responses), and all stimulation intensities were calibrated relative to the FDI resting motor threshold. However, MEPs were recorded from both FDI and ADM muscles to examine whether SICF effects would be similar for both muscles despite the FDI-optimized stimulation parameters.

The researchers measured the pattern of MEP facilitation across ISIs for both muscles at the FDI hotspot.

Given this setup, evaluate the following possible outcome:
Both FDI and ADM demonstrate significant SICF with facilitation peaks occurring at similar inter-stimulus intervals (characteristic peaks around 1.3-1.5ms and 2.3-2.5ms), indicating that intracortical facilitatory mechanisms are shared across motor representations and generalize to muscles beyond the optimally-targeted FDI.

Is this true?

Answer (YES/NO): YES